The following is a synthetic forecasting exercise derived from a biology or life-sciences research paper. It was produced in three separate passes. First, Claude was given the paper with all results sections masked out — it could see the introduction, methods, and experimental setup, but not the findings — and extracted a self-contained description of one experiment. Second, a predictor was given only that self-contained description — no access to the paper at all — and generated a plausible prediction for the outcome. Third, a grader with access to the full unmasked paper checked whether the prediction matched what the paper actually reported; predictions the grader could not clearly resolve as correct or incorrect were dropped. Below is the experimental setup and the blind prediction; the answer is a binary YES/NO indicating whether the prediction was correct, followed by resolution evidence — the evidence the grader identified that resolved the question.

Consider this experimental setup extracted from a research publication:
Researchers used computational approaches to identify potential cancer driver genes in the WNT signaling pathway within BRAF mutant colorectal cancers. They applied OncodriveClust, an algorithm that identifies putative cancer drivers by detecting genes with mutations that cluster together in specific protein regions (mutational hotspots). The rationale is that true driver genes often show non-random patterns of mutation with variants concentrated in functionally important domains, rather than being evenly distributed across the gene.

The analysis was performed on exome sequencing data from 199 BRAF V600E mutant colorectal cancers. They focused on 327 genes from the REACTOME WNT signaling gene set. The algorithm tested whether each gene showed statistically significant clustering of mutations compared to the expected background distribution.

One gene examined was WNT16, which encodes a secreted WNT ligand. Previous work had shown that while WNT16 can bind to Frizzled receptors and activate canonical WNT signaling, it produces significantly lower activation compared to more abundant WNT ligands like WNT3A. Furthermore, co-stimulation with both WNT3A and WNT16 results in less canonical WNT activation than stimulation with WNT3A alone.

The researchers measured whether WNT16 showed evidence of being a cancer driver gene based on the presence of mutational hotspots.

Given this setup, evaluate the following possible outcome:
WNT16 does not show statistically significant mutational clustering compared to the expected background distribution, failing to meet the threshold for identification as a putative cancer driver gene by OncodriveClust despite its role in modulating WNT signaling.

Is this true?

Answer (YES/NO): NO